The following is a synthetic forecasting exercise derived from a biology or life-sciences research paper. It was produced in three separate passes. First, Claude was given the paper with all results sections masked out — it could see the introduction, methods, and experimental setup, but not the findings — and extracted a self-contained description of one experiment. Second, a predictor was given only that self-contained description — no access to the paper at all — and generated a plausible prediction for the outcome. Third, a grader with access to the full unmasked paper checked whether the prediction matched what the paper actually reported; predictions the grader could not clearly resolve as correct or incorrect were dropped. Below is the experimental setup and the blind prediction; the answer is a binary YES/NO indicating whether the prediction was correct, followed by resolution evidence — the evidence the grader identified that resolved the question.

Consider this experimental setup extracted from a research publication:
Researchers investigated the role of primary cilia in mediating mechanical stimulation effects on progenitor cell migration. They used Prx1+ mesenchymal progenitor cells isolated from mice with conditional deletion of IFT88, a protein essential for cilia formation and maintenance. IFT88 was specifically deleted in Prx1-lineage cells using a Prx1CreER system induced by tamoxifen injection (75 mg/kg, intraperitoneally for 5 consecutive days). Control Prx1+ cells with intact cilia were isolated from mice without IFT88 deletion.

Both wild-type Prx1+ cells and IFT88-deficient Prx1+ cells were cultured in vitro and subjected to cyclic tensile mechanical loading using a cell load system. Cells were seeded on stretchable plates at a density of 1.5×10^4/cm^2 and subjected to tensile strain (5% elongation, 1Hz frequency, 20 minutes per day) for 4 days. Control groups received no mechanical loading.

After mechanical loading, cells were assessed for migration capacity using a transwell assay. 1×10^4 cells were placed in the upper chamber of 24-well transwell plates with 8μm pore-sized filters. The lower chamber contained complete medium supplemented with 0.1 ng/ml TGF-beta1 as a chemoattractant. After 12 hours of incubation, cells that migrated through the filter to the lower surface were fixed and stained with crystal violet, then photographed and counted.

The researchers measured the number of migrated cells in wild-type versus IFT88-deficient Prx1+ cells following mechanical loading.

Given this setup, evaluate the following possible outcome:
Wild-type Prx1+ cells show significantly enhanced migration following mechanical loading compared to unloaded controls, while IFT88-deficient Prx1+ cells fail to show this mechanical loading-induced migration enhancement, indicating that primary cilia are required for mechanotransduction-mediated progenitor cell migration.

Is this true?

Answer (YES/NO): YES